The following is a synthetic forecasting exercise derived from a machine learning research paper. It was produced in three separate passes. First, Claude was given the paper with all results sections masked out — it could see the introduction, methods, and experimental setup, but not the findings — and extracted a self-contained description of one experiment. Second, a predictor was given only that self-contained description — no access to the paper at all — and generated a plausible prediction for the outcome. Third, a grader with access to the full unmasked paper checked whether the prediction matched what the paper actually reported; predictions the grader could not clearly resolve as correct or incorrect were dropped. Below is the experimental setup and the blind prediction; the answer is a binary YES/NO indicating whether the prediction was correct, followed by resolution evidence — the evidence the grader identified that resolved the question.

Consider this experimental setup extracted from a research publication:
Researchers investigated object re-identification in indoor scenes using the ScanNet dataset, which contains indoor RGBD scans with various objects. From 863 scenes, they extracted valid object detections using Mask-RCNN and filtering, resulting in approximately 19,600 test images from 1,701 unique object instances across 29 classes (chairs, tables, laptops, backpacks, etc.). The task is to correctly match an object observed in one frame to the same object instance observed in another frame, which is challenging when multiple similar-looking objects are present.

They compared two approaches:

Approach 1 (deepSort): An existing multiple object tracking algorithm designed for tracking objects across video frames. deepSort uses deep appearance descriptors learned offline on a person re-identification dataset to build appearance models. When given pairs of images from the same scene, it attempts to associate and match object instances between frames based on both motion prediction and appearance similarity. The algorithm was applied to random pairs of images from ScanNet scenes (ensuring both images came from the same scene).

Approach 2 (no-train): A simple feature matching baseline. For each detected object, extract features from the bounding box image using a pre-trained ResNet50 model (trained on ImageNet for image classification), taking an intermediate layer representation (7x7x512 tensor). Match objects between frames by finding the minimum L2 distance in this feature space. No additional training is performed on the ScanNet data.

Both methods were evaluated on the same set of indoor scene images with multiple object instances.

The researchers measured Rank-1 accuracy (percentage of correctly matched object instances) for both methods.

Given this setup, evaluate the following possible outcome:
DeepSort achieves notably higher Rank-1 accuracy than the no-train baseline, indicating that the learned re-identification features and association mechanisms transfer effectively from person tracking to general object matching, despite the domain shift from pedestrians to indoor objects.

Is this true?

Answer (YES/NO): NO